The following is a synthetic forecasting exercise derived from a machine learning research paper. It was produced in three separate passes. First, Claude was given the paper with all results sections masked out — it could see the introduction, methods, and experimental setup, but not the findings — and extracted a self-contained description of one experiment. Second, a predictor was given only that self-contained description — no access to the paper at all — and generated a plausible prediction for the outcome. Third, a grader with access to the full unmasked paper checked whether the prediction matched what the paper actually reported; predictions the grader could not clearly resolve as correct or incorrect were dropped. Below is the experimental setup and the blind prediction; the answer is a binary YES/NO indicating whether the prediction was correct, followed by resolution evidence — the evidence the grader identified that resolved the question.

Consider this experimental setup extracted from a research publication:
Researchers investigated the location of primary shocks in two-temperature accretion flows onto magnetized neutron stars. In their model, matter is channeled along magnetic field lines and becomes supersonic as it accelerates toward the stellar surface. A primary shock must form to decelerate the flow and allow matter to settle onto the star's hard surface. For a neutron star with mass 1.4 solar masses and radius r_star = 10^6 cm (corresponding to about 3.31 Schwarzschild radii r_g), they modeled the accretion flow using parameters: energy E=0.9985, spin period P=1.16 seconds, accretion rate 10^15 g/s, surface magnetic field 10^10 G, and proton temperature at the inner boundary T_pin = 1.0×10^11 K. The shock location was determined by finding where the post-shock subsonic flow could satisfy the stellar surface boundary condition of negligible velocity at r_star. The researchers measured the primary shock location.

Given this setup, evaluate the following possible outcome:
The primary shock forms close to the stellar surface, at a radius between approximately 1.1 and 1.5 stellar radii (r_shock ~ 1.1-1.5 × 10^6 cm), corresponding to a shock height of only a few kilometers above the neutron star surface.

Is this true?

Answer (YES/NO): YES